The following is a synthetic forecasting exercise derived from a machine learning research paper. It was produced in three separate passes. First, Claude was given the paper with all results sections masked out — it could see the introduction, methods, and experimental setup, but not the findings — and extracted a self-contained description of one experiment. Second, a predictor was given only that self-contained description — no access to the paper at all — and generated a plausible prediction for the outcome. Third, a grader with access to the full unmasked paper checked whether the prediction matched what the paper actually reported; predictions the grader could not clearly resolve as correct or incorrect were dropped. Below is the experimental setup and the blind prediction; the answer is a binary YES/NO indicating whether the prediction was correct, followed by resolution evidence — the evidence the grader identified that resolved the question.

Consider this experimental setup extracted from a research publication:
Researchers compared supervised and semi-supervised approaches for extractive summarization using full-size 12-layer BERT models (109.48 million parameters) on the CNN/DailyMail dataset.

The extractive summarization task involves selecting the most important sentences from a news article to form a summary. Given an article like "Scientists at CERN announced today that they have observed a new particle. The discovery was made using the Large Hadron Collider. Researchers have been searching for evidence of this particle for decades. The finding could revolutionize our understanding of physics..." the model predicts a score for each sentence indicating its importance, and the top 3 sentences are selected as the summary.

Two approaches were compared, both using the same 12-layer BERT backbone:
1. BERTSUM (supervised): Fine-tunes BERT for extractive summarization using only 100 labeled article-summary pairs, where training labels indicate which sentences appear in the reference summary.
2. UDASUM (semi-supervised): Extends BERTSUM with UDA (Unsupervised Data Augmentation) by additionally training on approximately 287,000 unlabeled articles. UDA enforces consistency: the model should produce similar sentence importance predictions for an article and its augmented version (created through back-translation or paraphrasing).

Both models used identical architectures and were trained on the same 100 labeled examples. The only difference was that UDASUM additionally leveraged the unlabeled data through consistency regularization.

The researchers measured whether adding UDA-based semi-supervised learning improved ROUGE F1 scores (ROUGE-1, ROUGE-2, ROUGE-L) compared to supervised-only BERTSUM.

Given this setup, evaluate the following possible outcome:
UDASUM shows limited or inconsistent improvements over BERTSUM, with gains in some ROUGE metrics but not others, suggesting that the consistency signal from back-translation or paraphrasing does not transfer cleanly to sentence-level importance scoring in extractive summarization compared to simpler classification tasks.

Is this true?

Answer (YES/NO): NO